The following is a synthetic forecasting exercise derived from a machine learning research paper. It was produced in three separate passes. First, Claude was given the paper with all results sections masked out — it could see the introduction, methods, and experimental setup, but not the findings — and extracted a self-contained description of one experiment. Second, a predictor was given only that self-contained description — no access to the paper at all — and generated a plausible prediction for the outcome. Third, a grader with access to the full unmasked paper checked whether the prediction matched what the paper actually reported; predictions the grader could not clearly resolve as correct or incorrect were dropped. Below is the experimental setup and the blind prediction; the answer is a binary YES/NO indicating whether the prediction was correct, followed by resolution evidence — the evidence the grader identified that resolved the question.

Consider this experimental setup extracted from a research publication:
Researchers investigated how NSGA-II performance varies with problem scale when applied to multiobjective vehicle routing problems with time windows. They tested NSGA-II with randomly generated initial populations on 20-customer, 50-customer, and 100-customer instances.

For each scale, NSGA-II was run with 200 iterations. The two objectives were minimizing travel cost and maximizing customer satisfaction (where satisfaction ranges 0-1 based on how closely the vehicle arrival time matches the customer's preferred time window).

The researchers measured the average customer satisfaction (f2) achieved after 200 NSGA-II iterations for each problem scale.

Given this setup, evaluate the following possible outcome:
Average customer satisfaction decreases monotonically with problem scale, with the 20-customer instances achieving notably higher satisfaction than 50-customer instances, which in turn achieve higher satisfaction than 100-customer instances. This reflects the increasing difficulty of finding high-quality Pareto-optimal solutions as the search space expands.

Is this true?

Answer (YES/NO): NO